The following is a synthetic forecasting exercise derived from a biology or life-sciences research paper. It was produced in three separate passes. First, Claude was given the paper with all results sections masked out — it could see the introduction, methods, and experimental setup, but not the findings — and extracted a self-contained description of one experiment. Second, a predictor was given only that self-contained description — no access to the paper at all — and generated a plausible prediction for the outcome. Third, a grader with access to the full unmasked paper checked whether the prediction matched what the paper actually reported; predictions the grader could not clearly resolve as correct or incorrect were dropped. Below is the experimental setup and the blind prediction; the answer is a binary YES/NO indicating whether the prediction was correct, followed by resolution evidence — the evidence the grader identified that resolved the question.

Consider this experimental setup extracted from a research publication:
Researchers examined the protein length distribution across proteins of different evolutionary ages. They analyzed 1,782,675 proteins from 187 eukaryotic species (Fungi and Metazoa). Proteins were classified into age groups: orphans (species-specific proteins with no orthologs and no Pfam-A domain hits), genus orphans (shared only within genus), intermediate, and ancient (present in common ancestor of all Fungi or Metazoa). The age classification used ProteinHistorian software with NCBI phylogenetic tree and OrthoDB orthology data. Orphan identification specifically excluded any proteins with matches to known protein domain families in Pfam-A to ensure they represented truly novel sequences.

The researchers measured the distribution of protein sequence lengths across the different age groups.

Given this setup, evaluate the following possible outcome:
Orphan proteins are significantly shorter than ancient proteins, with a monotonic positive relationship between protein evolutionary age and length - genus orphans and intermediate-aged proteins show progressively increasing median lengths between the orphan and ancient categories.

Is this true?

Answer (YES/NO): YES